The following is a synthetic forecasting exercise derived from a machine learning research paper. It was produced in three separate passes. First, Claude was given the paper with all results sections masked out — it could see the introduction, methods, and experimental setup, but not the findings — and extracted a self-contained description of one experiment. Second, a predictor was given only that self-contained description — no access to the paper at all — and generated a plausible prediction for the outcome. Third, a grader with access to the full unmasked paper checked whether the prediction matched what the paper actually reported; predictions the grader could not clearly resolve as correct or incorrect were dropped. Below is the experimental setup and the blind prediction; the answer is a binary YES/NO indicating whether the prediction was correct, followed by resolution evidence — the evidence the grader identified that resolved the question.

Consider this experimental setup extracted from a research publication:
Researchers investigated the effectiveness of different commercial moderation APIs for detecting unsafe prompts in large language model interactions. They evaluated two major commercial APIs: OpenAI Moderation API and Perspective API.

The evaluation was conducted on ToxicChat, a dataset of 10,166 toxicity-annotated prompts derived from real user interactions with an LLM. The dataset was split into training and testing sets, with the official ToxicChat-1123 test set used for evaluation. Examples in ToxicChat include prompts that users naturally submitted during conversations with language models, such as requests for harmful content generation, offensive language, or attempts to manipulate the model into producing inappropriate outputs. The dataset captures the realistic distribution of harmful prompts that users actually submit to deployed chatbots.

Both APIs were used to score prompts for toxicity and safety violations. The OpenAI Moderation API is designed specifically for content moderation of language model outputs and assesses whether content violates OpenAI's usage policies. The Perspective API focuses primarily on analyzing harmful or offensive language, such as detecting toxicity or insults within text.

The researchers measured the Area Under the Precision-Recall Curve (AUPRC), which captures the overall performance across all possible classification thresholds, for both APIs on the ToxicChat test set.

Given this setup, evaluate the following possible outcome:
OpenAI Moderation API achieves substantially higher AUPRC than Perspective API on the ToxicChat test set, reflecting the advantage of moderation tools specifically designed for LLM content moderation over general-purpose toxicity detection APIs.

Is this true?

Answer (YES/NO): YES